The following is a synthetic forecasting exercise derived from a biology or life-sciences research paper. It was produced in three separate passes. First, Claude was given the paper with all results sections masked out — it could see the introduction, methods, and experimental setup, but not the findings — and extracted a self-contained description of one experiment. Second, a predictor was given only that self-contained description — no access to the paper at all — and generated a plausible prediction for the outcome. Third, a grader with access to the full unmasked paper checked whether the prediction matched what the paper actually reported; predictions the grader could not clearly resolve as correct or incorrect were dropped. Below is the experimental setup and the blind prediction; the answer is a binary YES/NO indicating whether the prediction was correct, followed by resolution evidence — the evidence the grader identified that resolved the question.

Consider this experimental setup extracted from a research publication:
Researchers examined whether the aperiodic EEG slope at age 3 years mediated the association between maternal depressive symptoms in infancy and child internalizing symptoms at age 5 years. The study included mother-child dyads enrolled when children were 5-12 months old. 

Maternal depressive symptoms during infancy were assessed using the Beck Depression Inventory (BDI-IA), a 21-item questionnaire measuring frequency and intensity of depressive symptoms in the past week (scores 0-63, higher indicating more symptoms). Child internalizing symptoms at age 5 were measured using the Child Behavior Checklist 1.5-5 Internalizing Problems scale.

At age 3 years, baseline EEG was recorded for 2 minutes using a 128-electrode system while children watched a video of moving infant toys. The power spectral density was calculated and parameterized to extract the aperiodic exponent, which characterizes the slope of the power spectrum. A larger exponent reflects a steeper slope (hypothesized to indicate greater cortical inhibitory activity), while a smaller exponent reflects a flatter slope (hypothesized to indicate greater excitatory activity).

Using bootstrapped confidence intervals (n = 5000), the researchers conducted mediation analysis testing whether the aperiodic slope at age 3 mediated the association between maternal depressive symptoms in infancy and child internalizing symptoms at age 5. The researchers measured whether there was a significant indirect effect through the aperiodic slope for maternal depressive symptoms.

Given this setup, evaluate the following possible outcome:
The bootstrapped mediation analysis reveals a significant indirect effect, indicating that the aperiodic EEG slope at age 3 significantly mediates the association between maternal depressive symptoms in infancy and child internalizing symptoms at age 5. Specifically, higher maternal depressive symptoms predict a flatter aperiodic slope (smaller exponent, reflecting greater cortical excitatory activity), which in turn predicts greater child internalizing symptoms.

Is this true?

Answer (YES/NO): NO